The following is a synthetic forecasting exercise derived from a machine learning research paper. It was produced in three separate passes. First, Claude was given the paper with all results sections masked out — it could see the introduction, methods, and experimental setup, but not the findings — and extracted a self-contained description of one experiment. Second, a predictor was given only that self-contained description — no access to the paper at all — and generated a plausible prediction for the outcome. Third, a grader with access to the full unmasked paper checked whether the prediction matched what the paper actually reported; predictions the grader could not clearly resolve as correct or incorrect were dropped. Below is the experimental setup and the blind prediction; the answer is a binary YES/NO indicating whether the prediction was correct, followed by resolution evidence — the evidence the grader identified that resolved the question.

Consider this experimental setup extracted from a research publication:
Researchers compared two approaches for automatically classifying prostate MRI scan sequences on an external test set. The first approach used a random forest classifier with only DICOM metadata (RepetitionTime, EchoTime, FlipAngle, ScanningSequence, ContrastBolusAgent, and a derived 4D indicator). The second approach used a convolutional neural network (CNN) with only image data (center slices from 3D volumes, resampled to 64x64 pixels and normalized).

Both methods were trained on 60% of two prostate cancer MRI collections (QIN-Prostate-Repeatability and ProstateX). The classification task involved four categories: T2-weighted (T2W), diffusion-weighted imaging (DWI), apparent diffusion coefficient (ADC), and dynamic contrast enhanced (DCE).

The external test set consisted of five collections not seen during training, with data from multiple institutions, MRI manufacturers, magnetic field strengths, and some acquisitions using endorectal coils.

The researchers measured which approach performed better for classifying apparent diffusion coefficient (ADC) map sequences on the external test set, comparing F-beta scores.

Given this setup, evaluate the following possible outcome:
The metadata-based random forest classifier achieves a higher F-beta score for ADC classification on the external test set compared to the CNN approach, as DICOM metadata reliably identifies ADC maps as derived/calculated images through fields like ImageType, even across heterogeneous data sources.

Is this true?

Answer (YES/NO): NO